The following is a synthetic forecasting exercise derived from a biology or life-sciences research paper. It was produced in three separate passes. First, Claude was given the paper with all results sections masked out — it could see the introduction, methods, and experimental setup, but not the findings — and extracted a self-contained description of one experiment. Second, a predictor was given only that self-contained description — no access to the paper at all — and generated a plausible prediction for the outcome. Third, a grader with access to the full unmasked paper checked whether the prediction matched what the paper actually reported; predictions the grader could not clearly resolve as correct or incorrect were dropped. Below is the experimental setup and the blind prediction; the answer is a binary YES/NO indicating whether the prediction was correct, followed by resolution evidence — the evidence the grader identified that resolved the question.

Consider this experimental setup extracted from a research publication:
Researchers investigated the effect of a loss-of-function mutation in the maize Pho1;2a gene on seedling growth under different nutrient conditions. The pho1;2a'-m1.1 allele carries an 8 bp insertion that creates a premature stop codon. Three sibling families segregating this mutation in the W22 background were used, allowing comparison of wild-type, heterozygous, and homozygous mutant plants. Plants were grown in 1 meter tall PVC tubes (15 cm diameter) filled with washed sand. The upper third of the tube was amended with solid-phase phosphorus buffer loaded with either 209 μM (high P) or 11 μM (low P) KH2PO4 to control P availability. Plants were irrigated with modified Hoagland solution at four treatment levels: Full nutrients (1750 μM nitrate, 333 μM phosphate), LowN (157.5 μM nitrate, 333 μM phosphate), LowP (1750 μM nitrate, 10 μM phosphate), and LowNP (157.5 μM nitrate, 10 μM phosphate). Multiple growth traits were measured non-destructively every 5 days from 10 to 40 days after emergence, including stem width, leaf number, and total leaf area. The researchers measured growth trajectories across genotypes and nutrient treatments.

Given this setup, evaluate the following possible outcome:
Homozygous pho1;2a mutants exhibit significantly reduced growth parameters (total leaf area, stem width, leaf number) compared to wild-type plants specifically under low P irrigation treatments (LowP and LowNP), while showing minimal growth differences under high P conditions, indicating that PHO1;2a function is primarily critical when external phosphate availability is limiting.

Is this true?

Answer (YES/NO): NO